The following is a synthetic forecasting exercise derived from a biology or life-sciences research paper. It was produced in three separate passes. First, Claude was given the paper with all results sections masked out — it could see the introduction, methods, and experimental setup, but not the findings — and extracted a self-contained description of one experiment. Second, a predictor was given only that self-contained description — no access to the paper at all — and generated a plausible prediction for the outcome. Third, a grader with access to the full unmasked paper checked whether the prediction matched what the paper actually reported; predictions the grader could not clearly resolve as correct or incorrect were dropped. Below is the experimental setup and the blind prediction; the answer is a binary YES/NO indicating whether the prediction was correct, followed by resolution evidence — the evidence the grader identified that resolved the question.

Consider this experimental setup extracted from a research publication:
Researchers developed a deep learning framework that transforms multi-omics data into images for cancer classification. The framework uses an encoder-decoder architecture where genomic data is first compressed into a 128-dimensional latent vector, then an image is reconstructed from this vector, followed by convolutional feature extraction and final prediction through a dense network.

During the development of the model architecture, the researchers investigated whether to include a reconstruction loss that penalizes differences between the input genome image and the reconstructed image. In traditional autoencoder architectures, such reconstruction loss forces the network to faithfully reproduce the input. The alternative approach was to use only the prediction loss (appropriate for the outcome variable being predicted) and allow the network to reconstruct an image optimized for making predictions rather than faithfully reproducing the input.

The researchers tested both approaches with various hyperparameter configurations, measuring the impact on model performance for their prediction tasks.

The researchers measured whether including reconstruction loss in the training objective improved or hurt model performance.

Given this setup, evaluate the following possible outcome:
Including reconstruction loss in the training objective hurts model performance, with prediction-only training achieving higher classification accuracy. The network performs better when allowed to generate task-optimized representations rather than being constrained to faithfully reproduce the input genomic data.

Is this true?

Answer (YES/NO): YES